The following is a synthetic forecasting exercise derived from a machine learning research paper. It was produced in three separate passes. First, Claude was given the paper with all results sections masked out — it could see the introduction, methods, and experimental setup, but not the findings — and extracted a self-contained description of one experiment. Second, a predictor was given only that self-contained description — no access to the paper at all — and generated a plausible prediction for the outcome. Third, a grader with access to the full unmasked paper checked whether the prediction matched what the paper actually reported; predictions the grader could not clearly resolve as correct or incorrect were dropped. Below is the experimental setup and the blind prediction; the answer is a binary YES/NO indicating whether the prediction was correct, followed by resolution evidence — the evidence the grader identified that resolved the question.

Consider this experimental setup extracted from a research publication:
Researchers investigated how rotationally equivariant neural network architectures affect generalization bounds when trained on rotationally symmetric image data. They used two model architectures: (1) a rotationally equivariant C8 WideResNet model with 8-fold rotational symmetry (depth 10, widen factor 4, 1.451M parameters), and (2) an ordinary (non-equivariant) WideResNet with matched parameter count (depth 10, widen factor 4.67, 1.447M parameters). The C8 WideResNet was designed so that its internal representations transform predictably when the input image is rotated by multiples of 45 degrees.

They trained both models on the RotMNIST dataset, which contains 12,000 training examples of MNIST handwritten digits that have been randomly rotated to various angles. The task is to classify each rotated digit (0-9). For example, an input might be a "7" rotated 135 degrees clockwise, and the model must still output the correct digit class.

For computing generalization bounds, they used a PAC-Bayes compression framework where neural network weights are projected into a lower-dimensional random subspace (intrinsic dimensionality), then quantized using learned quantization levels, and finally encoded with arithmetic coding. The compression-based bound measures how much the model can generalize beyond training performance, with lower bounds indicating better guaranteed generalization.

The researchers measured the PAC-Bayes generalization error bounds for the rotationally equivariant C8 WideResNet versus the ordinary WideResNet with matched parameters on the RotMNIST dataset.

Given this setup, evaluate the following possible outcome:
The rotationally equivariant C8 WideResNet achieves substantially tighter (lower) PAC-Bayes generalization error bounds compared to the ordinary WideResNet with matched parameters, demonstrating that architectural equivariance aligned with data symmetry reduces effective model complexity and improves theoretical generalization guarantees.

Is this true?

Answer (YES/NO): YES